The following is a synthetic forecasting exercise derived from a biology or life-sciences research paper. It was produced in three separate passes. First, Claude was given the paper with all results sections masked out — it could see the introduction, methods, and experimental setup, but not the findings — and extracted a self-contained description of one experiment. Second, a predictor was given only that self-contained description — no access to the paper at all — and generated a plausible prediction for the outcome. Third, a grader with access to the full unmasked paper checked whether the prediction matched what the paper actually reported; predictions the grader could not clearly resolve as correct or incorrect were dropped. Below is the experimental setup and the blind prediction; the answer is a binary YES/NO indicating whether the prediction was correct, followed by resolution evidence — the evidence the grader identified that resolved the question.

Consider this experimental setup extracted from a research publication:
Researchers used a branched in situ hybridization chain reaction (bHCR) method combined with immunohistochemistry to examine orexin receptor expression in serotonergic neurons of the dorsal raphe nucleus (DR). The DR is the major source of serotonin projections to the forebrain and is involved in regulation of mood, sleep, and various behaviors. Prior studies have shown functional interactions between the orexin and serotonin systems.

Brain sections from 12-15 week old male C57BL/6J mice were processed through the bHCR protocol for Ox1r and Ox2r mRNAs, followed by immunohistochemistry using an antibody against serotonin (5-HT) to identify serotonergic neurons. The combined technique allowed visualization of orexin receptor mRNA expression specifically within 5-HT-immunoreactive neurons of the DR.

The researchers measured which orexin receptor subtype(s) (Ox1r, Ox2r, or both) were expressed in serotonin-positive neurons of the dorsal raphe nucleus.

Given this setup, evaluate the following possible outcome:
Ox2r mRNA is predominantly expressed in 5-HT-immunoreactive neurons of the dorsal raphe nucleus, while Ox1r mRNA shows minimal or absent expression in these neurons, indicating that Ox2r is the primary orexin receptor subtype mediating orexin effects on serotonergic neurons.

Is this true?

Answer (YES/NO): NO